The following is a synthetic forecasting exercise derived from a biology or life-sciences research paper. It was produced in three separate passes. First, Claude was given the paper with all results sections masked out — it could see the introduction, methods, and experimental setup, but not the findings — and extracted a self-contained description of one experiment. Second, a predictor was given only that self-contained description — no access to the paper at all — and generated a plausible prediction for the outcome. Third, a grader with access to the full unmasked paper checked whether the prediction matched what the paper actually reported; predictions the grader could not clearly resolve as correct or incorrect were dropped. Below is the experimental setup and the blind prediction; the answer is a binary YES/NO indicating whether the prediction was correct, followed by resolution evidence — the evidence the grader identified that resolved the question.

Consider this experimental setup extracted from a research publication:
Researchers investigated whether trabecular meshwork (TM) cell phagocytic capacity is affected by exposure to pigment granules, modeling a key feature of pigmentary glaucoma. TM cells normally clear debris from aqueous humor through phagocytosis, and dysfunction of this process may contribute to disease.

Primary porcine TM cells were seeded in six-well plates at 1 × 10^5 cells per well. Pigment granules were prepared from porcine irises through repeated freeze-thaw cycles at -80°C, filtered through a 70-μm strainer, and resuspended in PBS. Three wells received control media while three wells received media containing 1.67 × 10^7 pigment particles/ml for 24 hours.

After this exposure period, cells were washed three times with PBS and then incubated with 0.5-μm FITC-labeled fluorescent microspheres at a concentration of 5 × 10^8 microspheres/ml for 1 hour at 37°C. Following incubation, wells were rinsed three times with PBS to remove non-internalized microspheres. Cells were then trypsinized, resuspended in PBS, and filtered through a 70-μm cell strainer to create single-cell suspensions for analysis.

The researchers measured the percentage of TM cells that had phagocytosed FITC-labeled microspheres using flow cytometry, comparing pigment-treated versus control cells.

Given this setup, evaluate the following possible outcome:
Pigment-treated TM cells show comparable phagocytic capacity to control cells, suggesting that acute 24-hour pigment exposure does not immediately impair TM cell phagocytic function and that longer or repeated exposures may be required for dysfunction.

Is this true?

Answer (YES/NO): NO